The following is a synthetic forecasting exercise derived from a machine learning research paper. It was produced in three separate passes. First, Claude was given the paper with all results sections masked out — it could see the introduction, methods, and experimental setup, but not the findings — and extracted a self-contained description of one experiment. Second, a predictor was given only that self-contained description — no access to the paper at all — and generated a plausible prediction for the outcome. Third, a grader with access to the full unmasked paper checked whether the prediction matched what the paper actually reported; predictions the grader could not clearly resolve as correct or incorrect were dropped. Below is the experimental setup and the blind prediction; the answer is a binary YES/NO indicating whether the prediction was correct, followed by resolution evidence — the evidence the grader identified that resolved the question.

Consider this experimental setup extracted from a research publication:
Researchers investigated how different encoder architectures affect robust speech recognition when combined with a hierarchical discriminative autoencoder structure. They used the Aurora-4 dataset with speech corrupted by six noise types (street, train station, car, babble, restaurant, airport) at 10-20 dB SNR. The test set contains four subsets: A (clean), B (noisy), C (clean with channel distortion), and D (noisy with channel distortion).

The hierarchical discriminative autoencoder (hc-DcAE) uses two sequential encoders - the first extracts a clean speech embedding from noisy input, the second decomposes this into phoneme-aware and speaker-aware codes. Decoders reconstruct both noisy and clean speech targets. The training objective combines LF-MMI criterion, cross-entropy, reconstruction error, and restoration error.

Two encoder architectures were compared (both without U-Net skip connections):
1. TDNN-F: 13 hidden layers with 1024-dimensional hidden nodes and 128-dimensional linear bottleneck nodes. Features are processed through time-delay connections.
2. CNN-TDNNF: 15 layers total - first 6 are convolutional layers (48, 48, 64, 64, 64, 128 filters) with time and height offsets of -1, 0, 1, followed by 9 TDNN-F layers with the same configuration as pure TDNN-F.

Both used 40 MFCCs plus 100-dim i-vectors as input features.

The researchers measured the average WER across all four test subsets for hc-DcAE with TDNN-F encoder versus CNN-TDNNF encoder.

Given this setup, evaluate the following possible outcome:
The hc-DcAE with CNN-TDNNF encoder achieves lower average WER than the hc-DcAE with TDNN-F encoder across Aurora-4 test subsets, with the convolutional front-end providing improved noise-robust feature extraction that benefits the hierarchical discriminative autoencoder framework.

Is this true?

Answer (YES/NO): YES